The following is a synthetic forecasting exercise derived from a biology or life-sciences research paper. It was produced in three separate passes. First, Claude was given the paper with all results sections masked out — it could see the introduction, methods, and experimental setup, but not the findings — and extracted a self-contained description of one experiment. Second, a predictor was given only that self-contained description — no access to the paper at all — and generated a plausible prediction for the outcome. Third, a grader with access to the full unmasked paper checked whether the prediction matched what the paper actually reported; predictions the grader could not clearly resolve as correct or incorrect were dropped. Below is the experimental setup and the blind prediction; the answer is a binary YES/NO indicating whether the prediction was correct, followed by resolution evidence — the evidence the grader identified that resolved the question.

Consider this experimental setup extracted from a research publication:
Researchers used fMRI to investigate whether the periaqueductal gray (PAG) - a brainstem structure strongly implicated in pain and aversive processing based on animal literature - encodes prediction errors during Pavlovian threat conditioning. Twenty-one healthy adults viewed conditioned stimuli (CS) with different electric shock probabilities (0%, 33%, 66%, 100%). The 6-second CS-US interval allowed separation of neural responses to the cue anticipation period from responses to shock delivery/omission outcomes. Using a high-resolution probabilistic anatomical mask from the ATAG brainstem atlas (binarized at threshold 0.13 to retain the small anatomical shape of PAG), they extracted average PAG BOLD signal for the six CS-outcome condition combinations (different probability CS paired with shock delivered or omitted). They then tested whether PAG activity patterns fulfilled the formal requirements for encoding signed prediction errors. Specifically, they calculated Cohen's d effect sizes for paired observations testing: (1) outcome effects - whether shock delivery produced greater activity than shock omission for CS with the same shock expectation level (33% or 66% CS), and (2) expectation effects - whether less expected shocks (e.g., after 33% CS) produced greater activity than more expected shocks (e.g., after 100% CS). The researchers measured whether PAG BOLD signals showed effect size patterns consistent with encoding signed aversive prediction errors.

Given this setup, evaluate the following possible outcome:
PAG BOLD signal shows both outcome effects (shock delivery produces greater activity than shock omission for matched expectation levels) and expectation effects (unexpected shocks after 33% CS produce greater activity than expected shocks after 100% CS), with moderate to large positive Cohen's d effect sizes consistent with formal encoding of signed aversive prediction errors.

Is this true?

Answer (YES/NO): NO